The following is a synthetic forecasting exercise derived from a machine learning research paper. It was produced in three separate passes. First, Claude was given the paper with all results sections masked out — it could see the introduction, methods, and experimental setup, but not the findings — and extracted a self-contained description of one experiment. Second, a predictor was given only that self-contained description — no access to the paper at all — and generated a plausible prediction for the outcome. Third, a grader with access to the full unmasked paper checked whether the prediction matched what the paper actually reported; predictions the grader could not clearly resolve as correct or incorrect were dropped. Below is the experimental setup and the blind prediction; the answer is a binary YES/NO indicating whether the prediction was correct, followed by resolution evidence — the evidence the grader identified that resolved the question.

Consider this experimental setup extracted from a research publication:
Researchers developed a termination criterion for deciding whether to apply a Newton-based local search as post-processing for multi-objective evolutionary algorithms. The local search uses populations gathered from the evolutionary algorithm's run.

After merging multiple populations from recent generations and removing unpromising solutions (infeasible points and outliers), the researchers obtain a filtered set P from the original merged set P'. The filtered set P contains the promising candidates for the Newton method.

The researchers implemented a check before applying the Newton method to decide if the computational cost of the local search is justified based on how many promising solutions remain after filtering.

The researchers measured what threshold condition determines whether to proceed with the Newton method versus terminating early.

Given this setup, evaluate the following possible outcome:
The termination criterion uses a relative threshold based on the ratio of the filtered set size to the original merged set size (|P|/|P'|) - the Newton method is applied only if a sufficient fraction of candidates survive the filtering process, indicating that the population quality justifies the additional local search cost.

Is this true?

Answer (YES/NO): YES